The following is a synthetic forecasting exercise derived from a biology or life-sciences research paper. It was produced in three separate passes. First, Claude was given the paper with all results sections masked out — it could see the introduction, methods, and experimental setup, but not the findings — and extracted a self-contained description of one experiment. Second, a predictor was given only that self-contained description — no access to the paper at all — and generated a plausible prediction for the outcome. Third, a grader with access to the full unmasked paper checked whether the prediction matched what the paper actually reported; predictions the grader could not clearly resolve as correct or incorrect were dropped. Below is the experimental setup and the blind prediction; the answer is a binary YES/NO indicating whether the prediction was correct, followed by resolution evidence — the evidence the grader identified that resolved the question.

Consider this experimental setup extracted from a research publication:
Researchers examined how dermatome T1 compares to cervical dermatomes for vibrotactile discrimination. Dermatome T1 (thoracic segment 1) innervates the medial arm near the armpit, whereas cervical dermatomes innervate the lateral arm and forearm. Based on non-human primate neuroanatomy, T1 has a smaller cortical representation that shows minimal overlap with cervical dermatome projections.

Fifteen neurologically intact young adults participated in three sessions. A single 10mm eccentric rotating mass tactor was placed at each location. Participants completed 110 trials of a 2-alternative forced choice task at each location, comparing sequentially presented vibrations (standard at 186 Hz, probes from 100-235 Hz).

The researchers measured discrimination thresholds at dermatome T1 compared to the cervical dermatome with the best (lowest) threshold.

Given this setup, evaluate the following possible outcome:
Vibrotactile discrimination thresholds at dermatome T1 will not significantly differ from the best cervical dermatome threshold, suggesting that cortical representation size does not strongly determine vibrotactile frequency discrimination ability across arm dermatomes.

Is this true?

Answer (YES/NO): NO